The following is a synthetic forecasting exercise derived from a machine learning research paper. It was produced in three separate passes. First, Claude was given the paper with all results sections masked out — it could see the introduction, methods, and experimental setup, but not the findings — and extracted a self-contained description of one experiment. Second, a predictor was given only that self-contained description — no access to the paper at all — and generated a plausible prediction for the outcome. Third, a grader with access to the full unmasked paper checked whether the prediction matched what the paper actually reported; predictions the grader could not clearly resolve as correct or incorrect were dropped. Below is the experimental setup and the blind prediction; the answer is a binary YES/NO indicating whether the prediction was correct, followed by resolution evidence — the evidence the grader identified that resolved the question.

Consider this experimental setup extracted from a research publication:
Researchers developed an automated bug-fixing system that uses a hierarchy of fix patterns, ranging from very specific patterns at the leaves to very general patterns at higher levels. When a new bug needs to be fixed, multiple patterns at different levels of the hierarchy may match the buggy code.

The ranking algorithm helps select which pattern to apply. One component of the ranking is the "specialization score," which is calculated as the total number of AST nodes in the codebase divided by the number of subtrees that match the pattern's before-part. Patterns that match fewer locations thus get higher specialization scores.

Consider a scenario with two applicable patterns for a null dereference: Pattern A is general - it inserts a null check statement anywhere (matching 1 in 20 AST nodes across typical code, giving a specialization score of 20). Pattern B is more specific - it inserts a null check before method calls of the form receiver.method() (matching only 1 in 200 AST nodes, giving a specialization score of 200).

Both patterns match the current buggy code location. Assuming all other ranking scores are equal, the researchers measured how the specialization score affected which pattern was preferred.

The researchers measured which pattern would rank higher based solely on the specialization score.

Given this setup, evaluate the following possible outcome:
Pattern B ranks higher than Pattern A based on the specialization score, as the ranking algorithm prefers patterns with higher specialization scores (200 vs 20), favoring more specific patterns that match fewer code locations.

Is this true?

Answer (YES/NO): YES